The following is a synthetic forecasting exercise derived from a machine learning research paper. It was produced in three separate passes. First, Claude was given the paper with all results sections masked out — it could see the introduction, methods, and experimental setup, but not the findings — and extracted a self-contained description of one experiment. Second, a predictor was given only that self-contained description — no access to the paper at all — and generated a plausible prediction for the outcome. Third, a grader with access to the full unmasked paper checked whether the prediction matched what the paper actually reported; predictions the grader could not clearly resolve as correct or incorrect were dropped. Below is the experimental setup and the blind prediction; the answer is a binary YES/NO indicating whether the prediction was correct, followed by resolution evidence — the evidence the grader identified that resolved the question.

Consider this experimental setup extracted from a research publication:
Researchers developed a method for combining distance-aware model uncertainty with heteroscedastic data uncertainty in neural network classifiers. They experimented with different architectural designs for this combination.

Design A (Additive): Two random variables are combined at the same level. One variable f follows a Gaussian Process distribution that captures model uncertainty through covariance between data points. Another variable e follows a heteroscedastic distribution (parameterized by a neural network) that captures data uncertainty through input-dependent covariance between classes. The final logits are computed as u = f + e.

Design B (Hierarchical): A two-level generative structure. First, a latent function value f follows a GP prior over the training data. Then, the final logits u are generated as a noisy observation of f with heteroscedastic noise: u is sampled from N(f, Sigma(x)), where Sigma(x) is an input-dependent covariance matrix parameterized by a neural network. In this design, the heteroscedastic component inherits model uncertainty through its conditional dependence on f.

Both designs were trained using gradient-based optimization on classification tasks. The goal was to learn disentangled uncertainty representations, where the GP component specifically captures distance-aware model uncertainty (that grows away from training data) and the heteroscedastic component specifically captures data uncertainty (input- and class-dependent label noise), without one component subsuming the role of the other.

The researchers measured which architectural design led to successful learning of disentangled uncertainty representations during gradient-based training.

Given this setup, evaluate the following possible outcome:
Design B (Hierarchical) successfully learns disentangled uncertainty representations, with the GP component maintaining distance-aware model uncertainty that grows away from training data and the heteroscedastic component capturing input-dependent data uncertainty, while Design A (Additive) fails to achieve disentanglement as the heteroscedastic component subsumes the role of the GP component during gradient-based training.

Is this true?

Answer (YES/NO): YES